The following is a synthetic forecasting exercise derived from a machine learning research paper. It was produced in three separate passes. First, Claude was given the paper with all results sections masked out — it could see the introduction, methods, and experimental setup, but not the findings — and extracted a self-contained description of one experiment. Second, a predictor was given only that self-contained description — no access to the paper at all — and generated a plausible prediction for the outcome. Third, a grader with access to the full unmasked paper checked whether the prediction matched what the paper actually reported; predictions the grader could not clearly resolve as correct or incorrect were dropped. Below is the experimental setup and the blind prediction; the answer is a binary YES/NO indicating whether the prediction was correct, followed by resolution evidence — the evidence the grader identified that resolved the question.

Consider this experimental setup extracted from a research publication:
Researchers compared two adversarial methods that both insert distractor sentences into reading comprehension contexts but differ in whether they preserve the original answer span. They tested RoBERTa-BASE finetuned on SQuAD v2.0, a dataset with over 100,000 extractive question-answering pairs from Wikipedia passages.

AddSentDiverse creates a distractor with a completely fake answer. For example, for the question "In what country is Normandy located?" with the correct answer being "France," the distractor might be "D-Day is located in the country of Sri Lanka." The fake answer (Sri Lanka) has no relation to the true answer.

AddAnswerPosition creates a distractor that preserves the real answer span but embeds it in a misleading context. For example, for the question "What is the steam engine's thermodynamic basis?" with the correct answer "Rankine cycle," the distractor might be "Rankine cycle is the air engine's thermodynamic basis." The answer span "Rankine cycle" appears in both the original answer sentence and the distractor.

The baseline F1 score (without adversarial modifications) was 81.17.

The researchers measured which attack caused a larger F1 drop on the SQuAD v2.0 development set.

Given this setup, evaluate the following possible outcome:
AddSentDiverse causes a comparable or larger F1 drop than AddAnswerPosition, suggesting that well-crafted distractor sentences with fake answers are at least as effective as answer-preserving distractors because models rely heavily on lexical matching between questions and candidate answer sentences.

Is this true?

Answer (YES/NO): YES